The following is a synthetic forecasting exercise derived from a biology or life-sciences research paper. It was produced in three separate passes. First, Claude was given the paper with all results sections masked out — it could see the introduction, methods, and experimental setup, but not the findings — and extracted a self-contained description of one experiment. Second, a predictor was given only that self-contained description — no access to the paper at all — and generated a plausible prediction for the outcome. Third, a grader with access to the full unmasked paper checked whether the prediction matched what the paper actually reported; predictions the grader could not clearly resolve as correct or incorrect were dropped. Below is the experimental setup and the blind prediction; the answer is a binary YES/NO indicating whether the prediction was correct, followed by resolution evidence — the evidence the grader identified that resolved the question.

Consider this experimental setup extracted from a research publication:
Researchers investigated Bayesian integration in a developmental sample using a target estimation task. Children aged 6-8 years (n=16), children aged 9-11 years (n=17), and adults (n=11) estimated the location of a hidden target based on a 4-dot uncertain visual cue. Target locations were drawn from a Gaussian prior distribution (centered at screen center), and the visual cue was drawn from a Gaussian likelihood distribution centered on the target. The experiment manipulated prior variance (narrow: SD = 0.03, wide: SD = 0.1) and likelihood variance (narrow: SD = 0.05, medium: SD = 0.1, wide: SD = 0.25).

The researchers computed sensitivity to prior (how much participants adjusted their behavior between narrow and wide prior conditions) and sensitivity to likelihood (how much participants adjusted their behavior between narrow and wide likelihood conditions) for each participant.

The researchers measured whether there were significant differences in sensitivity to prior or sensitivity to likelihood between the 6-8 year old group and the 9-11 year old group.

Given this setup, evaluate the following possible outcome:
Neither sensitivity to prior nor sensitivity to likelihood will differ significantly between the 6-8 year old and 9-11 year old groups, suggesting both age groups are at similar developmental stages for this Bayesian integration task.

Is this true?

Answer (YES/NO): NO